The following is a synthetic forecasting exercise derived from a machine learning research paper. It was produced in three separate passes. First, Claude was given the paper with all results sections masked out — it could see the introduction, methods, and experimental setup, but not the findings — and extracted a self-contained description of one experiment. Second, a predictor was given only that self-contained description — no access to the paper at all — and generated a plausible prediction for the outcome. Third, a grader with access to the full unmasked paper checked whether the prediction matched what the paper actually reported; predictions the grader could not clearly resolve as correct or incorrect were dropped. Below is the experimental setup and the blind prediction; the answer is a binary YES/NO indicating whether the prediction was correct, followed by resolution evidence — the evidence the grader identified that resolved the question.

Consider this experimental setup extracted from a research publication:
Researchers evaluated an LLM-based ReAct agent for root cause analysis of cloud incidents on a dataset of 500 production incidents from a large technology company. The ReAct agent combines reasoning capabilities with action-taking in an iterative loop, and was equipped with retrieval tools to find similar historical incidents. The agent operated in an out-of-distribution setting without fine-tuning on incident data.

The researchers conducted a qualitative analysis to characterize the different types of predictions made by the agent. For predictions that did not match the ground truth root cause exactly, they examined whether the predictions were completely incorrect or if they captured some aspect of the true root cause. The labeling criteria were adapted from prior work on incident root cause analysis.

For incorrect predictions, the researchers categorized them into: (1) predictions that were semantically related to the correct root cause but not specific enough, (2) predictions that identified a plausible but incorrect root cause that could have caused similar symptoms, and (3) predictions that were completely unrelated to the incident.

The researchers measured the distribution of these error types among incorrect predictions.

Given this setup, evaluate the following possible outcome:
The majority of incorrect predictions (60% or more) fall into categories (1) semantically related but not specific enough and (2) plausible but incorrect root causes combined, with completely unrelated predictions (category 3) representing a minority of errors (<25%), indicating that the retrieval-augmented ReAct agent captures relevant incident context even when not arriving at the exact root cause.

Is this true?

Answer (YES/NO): NO